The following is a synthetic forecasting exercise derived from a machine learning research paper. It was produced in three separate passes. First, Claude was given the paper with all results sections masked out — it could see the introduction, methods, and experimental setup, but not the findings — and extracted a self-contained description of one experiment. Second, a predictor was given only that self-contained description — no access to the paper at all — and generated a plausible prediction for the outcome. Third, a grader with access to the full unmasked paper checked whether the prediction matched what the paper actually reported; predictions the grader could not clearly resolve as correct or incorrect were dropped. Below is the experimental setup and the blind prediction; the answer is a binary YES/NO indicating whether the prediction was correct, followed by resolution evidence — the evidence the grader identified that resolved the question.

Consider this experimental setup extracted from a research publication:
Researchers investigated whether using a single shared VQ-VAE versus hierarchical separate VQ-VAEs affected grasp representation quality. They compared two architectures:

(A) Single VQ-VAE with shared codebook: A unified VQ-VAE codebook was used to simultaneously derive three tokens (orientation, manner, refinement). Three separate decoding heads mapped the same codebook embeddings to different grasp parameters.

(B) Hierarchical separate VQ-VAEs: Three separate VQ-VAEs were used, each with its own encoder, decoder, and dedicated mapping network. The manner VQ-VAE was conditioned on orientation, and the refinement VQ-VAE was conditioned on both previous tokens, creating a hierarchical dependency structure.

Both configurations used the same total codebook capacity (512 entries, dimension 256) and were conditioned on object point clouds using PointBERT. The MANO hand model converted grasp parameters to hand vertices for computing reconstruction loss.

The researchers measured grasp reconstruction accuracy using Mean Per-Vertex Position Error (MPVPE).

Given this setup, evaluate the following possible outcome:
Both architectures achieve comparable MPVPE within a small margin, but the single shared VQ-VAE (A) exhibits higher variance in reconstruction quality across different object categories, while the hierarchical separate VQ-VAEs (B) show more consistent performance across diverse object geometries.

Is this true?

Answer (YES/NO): NO